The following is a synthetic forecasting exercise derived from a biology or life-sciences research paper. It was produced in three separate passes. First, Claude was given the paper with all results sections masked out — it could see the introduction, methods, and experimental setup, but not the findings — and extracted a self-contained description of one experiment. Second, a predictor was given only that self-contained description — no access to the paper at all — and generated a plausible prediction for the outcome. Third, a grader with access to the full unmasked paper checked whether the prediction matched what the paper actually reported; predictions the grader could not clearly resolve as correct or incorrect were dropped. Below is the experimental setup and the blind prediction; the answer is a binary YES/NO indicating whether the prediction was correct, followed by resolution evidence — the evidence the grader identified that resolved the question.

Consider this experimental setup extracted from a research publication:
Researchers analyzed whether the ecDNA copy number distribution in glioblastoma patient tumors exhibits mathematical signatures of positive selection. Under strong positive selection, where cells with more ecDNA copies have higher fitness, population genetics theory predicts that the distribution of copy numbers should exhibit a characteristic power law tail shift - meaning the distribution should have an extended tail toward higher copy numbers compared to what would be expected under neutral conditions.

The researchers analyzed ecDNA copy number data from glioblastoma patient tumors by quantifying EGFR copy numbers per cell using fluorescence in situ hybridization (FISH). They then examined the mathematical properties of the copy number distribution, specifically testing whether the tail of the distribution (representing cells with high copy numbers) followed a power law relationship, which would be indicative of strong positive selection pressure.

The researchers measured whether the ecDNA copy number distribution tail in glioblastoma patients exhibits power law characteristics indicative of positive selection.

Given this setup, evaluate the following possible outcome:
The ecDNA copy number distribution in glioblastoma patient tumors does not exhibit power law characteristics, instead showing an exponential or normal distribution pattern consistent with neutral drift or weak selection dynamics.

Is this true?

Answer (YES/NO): NO